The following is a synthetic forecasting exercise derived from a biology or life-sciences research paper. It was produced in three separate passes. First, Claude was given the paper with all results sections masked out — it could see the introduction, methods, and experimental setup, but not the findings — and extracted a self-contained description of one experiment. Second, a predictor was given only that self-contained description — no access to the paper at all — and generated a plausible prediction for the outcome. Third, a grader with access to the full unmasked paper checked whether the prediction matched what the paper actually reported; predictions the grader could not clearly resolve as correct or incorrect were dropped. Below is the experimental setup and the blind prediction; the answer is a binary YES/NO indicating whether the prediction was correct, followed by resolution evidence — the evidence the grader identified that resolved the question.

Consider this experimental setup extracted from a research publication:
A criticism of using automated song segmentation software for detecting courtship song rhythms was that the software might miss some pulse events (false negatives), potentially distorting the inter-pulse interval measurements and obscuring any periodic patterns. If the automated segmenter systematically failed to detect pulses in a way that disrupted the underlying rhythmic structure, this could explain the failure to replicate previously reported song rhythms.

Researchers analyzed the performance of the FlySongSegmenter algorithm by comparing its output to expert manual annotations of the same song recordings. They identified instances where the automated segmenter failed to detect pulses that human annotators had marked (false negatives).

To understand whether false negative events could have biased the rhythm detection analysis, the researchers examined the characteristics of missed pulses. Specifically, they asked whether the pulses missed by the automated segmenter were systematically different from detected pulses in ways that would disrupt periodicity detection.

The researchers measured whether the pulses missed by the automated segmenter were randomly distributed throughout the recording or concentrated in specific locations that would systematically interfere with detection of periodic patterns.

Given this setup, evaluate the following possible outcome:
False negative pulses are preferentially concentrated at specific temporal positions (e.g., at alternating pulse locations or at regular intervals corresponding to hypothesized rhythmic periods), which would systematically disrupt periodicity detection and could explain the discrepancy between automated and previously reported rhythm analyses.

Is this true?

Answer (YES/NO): NO